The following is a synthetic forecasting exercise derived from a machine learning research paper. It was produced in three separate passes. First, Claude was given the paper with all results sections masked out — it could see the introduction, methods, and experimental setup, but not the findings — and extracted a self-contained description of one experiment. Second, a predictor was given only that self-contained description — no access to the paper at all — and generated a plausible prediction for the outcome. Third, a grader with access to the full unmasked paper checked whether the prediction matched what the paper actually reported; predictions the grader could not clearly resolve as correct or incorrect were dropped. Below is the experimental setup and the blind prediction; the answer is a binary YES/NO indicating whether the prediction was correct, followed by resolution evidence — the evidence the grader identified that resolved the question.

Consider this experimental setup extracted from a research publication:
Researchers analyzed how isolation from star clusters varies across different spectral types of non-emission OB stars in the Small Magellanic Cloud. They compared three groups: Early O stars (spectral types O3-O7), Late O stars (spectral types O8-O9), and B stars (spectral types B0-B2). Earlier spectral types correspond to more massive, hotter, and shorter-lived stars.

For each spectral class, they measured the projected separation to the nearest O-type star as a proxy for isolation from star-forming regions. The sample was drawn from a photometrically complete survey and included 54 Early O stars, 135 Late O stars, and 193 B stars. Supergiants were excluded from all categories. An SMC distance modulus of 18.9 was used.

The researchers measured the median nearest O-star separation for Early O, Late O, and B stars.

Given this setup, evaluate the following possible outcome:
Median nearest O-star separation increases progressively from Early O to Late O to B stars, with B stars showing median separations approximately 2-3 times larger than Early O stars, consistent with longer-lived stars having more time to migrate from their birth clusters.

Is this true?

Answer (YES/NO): NO